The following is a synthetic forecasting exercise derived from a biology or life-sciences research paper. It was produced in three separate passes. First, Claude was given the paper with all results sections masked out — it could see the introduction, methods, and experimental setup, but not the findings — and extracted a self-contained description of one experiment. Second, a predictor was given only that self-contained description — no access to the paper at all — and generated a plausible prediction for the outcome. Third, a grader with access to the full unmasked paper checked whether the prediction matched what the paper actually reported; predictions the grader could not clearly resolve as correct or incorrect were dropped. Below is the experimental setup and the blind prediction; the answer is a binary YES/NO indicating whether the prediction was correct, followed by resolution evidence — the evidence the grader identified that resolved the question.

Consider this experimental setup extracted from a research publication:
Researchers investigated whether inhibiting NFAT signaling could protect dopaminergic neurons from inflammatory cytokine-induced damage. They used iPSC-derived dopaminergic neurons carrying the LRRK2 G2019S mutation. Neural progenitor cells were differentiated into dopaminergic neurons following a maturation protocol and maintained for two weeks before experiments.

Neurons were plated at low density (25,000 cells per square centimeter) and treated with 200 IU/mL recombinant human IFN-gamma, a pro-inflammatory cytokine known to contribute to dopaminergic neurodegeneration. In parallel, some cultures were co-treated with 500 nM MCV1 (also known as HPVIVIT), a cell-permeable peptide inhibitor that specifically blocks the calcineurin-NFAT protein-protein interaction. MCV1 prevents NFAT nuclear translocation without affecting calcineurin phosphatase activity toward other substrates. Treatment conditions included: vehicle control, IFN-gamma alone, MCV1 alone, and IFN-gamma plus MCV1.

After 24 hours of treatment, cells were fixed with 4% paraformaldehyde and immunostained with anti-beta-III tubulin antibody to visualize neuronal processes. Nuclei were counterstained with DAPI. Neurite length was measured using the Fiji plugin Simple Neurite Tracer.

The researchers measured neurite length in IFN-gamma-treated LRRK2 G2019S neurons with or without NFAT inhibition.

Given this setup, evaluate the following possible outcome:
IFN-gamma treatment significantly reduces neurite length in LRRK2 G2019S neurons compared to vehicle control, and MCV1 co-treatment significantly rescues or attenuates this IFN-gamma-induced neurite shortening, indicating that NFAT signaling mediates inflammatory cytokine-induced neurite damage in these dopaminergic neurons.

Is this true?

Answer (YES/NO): NO